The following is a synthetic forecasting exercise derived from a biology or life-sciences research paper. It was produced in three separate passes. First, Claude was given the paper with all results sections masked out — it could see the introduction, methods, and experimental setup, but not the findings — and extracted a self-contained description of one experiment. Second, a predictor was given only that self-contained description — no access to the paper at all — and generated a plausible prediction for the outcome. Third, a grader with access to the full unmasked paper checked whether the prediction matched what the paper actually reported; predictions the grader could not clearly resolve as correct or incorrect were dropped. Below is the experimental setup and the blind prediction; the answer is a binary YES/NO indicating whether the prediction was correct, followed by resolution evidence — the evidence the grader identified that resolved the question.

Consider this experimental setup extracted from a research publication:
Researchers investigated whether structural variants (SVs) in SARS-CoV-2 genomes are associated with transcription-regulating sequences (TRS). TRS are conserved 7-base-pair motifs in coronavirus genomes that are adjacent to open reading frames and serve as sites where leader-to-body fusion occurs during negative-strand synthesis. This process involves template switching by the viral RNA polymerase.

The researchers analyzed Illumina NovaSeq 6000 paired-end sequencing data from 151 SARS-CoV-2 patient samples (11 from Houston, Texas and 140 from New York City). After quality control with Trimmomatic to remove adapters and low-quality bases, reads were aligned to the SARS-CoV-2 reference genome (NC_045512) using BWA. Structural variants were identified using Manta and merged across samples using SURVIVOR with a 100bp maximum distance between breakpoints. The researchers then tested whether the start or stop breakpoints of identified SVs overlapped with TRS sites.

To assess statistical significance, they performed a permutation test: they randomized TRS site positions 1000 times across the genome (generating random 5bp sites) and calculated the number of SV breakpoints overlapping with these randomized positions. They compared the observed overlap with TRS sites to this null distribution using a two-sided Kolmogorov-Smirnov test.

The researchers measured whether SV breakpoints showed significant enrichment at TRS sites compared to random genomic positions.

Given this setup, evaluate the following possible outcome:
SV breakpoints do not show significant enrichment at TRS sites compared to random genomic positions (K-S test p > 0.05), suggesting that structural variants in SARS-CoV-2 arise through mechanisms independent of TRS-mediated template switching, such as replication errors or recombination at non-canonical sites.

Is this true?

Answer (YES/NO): NO